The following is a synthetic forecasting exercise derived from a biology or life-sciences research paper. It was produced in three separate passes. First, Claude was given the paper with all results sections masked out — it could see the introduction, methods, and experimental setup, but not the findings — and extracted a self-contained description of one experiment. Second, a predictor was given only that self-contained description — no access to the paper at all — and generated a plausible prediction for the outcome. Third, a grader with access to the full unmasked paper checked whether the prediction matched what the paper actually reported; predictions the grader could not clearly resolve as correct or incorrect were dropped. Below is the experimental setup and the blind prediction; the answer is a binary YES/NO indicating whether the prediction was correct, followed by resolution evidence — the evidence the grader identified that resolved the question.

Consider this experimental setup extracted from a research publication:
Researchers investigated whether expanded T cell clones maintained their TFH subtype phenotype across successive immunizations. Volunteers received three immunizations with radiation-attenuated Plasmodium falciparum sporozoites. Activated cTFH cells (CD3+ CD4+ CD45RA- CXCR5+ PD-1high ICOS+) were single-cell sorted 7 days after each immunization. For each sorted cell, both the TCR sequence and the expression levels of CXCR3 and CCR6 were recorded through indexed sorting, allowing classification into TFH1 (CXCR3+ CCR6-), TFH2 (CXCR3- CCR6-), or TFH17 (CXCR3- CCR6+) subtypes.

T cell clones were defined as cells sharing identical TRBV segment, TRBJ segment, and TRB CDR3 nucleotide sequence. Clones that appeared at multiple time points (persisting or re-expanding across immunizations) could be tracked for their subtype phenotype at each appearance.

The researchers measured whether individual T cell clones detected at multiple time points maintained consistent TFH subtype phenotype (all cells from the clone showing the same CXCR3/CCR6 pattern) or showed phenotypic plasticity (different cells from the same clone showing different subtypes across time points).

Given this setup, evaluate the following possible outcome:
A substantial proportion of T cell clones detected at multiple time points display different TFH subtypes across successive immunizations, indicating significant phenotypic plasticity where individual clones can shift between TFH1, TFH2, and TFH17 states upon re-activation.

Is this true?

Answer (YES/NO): YES